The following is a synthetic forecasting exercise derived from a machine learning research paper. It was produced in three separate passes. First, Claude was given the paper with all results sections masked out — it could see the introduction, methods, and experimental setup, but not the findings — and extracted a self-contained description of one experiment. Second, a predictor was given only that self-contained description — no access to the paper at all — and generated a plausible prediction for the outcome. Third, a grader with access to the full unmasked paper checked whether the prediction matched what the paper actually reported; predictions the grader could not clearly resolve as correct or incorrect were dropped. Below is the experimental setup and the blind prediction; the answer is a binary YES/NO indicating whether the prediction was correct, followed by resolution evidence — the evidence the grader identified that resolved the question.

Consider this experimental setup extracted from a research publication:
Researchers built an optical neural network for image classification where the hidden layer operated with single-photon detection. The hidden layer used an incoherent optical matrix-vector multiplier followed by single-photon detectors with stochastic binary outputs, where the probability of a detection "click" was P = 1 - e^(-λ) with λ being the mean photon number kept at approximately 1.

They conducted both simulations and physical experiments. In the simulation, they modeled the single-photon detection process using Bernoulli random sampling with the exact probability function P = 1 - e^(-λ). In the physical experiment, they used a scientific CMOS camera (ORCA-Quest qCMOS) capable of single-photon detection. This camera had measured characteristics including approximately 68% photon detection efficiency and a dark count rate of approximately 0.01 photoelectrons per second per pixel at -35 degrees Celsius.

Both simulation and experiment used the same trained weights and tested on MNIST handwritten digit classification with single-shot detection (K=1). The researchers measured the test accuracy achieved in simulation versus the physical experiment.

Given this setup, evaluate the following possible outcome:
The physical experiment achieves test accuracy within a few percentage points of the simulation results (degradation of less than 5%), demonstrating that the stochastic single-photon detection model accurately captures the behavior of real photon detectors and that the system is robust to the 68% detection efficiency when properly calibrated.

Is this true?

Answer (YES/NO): YES